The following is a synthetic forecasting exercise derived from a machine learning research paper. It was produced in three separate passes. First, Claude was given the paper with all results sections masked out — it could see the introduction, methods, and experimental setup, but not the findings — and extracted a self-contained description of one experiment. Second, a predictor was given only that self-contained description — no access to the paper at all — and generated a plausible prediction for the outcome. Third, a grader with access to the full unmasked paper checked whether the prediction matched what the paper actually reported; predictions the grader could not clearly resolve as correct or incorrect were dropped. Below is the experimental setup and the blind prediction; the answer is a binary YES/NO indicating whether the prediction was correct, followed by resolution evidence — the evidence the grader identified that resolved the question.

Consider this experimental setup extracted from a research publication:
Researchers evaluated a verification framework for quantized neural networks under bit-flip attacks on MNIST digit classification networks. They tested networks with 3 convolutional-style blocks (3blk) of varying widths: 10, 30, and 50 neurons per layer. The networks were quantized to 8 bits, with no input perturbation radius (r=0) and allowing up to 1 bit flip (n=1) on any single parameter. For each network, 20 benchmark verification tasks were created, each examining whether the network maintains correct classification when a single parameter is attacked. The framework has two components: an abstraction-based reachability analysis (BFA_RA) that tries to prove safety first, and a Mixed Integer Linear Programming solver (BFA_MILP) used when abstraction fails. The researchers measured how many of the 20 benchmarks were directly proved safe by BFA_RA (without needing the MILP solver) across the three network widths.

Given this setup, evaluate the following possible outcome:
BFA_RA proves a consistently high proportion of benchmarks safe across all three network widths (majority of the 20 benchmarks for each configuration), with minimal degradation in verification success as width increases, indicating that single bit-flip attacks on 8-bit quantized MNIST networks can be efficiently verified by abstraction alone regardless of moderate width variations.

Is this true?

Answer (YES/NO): NO